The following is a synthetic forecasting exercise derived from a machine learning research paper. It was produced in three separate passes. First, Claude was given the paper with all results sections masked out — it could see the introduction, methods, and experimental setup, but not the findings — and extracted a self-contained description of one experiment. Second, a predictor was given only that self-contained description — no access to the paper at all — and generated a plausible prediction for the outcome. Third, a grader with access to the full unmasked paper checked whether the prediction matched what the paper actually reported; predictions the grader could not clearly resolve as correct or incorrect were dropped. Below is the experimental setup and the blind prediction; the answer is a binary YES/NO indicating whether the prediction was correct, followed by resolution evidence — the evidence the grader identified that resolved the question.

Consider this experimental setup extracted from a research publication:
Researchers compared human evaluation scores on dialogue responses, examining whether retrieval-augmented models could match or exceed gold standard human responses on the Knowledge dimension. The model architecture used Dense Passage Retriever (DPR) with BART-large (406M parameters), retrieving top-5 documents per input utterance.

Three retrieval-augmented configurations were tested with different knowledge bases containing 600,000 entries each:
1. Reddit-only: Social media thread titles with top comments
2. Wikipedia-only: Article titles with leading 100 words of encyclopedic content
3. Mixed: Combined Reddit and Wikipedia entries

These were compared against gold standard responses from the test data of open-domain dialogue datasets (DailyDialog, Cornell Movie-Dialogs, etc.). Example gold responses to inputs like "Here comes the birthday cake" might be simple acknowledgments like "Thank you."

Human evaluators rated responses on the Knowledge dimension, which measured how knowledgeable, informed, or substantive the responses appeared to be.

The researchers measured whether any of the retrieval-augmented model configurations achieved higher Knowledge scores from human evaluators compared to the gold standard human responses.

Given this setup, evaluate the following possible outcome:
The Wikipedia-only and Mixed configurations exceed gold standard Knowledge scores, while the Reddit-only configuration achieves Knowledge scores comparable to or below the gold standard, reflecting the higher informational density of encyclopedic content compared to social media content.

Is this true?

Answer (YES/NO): NO